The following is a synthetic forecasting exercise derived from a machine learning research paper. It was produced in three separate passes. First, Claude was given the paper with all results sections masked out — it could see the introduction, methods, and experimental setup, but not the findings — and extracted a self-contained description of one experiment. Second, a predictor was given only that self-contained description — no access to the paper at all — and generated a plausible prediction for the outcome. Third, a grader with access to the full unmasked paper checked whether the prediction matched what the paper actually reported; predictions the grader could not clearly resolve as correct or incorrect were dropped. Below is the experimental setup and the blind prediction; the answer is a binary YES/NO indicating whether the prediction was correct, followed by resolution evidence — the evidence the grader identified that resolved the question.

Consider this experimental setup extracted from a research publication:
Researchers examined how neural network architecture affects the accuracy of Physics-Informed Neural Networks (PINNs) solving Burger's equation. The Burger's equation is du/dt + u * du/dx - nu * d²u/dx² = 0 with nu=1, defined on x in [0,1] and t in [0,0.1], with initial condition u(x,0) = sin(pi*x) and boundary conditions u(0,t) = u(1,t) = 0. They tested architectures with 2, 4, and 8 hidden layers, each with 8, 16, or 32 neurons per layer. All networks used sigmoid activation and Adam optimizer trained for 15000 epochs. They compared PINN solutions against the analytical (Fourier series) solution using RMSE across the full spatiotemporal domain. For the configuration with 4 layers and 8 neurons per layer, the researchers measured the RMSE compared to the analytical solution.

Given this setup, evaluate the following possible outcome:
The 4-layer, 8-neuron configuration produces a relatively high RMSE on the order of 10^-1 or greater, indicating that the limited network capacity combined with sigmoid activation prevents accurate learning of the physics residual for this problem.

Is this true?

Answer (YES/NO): NO